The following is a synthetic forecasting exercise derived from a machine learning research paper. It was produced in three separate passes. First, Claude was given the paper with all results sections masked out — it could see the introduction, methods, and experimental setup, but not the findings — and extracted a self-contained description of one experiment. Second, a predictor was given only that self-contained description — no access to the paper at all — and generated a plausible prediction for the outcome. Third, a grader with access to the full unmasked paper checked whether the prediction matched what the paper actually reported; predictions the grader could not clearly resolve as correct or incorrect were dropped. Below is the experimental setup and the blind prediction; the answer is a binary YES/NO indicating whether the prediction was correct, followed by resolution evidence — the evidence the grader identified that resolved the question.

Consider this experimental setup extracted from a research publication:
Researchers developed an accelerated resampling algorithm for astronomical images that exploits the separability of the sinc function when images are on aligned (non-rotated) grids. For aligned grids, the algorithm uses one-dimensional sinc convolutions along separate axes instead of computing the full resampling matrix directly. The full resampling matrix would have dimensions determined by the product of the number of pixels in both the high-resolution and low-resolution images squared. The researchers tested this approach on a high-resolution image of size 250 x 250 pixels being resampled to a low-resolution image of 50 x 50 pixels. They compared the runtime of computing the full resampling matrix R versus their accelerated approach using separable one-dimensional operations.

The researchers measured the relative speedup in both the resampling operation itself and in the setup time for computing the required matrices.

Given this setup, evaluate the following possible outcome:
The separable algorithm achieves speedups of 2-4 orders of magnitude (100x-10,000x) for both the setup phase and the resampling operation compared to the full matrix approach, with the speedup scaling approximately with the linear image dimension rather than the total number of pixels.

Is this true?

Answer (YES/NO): NO